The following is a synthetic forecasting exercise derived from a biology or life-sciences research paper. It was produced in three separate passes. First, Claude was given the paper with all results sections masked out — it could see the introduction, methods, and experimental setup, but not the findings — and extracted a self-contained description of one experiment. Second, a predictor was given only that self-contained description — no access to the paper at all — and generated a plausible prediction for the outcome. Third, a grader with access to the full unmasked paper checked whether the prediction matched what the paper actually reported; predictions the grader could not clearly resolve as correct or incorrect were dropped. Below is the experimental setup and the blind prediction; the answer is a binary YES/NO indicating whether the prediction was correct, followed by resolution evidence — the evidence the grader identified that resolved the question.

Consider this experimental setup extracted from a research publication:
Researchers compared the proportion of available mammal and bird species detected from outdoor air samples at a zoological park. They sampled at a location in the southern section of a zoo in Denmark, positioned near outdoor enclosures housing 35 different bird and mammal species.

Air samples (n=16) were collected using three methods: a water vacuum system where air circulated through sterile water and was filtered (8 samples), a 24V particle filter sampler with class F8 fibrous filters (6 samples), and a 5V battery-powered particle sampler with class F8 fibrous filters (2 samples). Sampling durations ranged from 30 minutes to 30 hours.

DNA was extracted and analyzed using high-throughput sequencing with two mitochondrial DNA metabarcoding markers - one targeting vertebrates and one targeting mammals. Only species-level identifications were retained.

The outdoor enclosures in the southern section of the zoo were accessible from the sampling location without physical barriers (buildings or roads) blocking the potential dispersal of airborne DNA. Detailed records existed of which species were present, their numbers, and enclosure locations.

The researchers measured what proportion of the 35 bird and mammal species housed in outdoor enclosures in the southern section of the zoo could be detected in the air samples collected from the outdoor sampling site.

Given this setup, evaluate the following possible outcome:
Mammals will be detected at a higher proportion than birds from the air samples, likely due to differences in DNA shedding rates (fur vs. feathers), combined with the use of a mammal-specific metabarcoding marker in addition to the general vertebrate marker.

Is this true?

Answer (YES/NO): NO